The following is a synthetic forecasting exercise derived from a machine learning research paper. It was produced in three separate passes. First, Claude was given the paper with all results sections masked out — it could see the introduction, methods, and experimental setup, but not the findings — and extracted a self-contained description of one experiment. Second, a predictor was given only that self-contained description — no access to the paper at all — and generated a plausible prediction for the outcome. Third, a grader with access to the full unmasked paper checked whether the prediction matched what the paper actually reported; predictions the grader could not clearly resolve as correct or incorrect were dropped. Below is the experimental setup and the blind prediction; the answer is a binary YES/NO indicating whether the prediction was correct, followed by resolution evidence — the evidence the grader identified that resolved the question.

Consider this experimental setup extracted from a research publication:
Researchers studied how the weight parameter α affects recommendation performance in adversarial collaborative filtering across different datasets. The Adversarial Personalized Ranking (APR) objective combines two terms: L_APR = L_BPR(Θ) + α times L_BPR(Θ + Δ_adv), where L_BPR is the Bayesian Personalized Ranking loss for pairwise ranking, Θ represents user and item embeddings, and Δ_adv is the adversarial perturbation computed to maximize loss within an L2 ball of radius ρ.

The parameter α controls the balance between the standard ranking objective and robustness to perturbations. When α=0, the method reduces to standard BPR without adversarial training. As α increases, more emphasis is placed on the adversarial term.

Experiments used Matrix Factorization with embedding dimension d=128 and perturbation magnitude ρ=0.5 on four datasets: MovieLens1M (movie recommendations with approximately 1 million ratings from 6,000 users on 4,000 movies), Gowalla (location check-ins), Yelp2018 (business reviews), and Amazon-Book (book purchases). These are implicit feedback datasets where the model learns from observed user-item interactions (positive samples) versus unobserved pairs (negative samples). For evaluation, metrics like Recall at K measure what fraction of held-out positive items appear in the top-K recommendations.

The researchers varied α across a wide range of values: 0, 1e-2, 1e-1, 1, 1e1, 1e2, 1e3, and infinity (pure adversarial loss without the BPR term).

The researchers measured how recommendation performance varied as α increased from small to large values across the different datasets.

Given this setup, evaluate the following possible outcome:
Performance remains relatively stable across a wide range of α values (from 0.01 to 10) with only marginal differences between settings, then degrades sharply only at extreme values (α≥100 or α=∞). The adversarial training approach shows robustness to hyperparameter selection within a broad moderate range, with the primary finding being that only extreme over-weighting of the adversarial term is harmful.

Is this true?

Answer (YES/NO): NO